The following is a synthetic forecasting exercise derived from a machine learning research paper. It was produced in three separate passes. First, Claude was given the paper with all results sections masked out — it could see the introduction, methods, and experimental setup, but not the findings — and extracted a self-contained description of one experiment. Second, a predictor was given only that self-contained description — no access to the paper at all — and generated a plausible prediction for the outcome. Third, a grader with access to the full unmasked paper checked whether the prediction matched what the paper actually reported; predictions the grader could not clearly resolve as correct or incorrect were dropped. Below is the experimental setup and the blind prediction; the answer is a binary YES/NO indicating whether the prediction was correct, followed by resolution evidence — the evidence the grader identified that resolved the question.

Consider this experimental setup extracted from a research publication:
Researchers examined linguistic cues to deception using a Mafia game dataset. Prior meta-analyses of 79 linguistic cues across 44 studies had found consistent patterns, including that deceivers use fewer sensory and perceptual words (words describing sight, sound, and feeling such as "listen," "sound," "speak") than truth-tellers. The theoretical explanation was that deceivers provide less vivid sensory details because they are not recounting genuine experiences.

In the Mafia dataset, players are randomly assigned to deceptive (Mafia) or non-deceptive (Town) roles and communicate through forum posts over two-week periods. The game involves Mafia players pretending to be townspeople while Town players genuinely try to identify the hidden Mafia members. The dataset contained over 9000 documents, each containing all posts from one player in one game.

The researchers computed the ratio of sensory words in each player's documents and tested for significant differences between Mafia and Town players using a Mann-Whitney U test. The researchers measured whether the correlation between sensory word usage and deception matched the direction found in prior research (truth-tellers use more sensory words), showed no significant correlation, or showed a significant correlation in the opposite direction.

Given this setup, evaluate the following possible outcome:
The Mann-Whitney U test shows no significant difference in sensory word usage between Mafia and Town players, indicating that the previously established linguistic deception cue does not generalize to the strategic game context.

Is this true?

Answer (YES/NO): NO